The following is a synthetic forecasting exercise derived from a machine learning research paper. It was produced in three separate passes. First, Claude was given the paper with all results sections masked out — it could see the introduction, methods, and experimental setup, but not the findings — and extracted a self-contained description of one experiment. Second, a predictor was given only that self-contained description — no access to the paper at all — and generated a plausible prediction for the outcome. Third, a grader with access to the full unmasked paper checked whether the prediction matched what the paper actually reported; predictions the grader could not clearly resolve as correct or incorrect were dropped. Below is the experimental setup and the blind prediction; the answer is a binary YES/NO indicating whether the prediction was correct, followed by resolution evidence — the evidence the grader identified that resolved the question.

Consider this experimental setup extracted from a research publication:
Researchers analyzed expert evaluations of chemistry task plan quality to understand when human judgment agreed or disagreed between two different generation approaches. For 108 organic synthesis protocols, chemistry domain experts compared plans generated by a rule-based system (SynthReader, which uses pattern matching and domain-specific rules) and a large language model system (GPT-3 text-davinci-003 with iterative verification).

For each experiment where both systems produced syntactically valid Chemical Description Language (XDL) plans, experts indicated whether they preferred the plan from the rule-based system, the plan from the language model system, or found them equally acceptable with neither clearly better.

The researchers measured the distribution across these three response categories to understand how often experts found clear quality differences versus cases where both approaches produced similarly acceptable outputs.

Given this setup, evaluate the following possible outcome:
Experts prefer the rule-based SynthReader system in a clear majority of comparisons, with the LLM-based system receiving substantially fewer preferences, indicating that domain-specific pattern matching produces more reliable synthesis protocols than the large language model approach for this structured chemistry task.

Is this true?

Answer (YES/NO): NO